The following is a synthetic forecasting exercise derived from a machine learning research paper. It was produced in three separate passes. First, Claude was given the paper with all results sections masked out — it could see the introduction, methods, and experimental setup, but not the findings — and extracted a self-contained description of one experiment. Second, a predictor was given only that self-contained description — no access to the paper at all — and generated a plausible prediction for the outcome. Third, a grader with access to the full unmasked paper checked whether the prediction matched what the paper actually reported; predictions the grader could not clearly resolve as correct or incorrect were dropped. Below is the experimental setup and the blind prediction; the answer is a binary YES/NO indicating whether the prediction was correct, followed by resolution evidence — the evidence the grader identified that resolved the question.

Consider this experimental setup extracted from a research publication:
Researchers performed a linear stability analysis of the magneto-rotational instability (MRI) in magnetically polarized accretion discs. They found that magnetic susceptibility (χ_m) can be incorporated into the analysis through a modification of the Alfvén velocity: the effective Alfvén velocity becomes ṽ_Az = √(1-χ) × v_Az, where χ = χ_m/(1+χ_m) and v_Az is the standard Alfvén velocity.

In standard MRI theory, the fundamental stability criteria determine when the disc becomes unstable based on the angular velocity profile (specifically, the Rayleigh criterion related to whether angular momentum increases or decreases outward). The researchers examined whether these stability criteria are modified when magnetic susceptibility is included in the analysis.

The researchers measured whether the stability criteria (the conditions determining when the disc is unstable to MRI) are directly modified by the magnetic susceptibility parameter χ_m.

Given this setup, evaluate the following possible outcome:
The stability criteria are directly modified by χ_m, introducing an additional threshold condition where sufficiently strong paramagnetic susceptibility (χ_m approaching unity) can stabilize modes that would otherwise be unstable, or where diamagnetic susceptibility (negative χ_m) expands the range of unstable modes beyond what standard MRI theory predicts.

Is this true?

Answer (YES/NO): NO